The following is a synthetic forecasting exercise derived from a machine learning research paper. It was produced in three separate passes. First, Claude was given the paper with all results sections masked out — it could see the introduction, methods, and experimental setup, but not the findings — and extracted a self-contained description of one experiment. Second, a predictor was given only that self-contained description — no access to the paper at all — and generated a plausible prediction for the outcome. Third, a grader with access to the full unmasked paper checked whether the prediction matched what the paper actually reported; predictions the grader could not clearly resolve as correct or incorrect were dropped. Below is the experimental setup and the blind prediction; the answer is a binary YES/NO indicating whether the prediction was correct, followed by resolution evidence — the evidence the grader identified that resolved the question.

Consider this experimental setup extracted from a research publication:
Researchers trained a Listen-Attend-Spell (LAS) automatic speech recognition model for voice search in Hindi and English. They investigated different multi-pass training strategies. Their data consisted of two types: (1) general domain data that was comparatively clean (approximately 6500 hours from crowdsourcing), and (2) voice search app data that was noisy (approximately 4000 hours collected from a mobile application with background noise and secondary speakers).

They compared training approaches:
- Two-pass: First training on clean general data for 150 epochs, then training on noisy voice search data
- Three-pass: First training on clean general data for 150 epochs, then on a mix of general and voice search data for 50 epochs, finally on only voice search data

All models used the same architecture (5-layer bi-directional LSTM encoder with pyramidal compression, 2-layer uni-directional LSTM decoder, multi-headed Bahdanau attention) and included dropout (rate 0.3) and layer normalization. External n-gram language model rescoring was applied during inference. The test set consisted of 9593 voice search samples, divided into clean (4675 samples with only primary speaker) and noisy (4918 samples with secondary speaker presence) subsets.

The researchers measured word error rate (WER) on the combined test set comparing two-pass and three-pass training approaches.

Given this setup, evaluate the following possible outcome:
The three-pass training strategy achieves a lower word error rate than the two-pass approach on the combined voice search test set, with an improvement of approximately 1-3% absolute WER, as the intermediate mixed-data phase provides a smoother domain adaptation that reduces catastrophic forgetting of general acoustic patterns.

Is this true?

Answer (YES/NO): NO